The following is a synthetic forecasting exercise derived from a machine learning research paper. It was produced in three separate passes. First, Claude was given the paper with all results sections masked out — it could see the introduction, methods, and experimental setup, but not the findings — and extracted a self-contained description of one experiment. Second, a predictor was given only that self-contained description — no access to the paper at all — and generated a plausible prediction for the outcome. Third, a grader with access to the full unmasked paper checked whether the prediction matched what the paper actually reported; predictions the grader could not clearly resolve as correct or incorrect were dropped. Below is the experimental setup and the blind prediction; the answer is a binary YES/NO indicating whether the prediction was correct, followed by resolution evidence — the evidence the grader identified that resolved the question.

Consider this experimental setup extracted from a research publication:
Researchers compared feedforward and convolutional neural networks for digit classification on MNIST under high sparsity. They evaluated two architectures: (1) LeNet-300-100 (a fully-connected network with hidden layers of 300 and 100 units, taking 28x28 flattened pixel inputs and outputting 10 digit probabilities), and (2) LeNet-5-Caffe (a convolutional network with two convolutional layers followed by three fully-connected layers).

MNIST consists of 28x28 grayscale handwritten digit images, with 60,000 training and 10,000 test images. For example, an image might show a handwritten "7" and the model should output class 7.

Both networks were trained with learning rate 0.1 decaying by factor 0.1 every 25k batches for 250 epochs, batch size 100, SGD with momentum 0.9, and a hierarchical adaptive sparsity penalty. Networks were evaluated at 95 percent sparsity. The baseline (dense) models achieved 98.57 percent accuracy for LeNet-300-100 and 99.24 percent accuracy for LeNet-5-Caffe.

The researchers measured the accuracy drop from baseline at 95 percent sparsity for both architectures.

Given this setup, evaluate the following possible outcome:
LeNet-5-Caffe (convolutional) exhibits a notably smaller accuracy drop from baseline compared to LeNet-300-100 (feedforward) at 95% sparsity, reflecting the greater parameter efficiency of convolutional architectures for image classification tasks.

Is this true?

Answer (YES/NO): NO